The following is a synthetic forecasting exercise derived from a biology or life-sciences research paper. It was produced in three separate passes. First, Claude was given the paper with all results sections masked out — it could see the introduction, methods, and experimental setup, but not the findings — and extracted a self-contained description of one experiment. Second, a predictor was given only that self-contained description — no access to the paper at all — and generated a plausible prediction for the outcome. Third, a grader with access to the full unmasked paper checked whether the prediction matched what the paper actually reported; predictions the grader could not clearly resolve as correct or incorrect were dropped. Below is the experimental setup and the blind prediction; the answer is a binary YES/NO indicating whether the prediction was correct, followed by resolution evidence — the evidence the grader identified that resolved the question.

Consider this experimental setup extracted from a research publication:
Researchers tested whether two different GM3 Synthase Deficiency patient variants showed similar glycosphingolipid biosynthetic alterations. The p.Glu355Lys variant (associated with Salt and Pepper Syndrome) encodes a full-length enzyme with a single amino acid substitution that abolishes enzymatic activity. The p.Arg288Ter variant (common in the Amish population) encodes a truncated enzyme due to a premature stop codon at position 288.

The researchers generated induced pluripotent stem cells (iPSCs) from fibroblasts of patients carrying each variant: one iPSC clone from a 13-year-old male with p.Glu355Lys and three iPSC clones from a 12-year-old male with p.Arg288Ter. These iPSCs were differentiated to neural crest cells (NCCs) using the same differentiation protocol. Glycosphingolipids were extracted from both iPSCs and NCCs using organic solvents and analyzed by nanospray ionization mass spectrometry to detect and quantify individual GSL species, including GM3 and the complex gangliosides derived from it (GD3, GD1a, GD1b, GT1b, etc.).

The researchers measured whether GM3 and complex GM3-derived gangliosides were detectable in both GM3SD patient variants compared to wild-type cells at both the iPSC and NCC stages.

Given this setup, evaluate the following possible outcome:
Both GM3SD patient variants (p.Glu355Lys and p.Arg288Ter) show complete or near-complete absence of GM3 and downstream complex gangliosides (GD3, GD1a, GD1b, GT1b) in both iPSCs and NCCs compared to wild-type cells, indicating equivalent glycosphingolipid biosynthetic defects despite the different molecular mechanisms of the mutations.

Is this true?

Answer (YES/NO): YES